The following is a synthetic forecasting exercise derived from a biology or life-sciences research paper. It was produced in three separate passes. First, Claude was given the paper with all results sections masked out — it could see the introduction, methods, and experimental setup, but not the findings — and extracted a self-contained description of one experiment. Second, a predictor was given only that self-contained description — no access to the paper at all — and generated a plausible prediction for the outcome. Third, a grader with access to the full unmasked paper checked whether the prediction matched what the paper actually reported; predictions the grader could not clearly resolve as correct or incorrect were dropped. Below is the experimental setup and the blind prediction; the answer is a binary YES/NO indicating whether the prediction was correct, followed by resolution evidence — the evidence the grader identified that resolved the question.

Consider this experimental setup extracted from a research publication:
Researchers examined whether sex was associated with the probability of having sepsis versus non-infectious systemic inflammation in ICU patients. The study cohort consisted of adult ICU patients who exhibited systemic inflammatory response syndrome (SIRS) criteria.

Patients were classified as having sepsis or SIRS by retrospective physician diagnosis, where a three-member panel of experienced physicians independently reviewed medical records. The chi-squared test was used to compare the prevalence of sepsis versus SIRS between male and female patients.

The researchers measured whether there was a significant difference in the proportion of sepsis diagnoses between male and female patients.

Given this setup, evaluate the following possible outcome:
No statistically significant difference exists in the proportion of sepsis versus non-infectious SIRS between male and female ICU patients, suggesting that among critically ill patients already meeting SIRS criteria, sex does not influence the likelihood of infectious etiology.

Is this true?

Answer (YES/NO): YES